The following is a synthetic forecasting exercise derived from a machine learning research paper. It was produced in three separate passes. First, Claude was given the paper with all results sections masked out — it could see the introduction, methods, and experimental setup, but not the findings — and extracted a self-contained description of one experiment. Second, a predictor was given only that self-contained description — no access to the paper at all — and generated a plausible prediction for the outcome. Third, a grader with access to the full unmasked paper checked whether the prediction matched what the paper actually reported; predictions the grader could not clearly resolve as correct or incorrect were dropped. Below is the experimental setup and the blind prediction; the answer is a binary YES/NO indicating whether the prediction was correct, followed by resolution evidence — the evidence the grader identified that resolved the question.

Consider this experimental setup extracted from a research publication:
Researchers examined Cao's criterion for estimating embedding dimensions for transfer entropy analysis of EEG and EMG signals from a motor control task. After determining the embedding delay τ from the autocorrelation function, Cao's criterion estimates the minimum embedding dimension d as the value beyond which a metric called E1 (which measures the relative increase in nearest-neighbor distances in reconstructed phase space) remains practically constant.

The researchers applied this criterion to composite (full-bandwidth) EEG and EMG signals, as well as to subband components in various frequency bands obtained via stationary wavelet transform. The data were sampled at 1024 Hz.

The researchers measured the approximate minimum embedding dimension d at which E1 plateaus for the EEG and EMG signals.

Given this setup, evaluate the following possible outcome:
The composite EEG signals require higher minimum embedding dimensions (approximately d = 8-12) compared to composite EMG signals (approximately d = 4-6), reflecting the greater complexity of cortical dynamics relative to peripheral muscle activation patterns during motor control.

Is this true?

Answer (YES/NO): NO